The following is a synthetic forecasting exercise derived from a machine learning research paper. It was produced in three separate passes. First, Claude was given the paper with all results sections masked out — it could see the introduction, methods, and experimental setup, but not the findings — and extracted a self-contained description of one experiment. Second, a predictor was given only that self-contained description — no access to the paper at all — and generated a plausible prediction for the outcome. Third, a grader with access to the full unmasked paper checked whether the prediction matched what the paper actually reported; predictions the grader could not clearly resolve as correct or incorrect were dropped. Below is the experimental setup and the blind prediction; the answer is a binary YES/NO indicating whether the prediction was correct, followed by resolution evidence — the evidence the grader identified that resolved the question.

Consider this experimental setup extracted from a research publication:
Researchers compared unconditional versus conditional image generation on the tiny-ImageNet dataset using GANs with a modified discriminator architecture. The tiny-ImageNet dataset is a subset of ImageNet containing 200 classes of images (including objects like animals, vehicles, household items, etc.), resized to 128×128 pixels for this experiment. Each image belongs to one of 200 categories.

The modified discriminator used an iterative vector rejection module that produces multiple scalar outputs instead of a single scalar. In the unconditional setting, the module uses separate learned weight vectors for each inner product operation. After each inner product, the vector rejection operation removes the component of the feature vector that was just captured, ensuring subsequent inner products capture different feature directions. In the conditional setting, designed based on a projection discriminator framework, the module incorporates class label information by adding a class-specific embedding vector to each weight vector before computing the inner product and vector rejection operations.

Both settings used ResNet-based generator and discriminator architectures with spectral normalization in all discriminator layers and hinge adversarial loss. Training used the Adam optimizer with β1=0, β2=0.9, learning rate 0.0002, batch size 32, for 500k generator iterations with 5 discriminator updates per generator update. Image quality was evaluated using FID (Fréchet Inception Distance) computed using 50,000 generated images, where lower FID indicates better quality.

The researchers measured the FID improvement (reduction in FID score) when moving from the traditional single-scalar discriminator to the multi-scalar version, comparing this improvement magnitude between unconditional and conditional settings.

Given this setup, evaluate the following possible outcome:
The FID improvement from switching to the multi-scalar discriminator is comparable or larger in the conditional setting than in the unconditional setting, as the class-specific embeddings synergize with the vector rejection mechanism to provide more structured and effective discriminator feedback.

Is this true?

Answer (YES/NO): YES